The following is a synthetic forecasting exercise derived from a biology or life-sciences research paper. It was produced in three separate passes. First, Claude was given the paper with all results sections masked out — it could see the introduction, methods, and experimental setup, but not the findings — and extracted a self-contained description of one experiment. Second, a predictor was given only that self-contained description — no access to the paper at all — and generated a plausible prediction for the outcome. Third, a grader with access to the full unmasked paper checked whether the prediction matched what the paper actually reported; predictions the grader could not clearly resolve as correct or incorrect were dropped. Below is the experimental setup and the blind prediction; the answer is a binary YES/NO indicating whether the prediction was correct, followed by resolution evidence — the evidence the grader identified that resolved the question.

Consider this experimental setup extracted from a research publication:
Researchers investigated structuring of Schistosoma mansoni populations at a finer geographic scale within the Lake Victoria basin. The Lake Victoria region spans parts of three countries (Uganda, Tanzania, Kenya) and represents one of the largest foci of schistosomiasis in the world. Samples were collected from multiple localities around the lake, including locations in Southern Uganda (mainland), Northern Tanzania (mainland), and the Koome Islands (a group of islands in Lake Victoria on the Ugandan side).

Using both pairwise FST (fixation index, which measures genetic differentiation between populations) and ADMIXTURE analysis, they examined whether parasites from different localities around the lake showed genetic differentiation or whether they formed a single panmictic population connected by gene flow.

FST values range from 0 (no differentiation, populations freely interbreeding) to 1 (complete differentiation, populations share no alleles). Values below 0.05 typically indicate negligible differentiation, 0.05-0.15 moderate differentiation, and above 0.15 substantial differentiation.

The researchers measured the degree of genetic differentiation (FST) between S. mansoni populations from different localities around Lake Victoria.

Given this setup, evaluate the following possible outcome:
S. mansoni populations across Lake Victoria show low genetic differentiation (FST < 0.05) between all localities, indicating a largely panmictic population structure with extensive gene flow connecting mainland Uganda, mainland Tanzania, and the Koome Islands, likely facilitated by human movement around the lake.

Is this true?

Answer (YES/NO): YES